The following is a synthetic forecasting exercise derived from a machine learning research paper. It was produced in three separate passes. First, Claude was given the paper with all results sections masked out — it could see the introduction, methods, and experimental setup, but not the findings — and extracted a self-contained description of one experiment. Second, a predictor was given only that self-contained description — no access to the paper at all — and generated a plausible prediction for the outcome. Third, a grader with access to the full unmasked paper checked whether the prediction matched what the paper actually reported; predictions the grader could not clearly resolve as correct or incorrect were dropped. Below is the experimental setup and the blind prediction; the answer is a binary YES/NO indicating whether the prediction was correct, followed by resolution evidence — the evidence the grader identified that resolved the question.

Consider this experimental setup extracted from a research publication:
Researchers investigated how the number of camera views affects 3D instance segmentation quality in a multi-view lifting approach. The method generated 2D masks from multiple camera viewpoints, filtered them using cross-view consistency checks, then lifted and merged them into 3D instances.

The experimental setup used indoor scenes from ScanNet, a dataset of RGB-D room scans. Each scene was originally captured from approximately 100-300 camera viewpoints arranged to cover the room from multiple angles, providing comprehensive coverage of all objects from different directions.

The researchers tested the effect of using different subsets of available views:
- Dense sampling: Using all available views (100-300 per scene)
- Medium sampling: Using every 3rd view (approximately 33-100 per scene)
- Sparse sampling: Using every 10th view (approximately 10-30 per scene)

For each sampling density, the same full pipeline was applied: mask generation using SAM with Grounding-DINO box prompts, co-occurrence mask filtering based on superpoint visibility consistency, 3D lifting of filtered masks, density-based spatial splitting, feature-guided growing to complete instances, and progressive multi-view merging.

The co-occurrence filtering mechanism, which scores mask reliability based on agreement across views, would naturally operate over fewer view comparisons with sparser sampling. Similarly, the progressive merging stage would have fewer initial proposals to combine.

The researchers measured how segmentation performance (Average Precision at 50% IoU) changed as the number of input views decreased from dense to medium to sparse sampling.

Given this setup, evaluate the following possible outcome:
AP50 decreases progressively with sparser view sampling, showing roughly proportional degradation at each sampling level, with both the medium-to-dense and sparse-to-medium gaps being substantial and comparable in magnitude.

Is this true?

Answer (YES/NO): NO